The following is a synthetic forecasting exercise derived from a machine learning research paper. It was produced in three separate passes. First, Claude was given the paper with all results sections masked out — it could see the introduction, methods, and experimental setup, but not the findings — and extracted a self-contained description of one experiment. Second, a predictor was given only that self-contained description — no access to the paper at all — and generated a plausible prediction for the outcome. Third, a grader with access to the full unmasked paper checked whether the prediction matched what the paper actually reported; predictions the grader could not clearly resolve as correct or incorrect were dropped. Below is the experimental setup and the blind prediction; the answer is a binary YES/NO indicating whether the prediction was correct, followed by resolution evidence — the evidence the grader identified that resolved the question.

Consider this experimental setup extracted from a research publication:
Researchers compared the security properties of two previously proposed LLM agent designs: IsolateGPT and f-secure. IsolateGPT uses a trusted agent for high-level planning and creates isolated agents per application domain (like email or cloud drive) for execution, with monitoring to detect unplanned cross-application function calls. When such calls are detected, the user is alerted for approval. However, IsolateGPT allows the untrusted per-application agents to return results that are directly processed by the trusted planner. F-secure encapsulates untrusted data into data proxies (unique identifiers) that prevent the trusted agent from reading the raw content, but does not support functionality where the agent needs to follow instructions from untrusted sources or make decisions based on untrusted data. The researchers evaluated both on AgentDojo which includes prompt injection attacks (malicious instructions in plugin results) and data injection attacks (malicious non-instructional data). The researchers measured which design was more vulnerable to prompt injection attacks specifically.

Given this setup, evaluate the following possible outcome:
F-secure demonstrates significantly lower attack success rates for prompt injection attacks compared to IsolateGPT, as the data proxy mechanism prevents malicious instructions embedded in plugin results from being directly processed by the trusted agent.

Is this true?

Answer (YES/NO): YES